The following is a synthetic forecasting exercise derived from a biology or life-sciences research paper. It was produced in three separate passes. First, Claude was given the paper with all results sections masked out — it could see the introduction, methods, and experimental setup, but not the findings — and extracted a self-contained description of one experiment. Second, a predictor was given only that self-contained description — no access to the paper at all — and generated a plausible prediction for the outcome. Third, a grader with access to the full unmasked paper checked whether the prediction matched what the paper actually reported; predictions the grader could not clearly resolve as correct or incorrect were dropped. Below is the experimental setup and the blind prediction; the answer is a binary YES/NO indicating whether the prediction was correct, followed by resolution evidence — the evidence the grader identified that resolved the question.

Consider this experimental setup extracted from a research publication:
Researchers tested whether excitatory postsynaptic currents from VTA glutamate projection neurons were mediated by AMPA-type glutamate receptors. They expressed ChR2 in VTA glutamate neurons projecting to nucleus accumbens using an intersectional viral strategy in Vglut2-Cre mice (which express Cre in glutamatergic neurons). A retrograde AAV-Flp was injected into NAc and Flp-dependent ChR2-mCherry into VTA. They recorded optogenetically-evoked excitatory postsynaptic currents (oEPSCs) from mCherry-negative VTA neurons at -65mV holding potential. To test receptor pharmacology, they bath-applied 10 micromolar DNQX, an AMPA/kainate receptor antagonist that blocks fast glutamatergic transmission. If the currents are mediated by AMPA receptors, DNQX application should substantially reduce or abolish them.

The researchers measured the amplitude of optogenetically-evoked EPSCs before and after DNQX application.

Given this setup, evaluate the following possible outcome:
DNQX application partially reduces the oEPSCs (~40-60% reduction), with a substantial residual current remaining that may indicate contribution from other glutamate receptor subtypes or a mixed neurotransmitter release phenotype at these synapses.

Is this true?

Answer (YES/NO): NO